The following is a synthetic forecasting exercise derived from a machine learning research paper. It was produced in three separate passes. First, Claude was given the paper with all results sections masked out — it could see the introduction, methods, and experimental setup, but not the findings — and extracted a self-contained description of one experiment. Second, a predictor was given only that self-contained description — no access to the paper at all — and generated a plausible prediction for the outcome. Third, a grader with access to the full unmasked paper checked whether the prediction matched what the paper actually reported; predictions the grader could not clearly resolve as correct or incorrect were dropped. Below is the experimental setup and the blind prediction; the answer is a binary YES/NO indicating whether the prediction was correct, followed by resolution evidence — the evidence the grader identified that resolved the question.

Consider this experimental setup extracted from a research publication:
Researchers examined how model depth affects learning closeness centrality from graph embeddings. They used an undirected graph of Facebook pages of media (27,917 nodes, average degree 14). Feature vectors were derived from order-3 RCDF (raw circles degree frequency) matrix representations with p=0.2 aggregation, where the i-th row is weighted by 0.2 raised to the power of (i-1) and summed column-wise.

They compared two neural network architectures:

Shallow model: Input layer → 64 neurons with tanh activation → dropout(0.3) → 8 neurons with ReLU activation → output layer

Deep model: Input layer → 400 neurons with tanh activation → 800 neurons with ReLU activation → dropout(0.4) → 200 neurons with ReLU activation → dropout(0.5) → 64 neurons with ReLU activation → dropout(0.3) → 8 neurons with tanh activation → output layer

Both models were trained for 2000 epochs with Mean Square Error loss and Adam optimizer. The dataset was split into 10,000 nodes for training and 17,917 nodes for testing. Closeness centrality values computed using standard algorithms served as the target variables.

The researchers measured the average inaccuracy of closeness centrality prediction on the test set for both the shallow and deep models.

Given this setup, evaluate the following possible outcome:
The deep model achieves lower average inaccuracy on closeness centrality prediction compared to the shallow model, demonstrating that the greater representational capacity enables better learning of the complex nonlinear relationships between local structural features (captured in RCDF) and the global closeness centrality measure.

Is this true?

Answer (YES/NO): NO